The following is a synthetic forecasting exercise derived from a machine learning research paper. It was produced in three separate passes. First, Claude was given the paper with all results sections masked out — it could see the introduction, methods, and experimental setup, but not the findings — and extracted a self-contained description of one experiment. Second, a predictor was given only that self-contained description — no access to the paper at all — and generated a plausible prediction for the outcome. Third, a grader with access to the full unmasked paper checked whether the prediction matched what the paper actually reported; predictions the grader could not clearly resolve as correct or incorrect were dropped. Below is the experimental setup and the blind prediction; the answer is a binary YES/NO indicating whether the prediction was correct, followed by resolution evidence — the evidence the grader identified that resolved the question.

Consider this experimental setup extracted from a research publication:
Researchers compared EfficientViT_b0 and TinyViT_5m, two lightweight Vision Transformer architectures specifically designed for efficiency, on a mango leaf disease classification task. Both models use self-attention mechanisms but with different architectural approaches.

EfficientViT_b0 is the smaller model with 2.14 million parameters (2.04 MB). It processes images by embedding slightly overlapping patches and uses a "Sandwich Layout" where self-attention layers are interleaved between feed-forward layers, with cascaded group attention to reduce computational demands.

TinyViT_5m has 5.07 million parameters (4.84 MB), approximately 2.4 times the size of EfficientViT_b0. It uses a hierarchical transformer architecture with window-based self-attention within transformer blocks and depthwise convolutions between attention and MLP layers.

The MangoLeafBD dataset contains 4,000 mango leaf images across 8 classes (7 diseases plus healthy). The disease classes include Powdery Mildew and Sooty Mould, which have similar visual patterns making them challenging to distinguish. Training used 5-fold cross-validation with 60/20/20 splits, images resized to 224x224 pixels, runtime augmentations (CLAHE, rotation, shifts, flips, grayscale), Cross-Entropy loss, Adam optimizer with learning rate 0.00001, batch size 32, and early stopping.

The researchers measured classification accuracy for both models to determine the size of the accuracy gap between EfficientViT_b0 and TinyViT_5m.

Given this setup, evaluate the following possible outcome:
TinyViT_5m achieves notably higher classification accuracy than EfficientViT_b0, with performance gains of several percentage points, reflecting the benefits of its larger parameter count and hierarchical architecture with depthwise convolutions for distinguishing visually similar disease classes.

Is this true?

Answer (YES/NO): NO